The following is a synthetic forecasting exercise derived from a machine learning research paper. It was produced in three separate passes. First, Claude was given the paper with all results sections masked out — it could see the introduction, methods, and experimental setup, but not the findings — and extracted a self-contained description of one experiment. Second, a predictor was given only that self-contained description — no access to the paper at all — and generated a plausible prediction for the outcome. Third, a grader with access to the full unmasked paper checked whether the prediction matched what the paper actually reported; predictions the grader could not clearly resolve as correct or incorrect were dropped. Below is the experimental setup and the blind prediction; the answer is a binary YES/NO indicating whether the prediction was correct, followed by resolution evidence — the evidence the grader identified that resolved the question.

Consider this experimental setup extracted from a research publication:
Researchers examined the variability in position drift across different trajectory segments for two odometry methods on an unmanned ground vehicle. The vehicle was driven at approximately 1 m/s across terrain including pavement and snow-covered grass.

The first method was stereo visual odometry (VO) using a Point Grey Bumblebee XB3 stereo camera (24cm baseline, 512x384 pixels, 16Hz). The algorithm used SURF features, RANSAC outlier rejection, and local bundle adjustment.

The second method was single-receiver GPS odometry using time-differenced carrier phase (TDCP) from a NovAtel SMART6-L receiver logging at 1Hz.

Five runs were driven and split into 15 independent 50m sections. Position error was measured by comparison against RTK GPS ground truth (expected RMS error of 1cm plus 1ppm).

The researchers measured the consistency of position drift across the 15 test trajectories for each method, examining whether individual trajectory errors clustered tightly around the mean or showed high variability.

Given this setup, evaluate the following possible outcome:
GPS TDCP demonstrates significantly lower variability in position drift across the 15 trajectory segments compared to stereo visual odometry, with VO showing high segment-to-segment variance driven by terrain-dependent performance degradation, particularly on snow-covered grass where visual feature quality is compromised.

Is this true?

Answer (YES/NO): NO